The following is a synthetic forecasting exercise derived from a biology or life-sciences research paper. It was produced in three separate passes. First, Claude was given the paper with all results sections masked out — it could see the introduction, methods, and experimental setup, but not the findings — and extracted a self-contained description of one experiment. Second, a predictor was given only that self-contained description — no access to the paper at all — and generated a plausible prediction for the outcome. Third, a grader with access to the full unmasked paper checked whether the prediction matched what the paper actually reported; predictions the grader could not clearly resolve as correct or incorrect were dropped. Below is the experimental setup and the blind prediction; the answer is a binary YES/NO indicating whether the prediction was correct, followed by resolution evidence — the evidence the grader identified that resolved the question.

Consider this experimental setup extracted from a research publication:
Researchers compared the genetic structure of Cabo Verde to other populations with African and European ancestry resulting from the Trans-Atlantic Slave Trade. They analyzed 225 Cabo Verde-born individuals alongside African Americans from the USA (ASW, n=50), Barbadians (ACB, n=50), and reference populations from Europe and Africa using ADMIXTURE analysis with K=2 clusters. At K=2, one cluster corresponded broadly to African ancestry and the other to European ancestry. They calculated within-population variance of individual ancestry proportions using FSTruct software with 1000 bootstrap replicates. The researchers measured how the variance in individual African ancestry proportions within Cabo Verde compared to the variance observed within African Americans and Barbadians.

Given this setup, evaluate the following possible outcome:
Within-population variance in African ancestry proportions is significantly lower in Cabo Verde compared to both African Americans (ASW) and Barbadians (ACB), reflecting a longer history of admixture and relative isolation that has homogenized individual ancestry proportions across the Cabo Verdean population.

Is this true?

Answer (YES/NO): NO